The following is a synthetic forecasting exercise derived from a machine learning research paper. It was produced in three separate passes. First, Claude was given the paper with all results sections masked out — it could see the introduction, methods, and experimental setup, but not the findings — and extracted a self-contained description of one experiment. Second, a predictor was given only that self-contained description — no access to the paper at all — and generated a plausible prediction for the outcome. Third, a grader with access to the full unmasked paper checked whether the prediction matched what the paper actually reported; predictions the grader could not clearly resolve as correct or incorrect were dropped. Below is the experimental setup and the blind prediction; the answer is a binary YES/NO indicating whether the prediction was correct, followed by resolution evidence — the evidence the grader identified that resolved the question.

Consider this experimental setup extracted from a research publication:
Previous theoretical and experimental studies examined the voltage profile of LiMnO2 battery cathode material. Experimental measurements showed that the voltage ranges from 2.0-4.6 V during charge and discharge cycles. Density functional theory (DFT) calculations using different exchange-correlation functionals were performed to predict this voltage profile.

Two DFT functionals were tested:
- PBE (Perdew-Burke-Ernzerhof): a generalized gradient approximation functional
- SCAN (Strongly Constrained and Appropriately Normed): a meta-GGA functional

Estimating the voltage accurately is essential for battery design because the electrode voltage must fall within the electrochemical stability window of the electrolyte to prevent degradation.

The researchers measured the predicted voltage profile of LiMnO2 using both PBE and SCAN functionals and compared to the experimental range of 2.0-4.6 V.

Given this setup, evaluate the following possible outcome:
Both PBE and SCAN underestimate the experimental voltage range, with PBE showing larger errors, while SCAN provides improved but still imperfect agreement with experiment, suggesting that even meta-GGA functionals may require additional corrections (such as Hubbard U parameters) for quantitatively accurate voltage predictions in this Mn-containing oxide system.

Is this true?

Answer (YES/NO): NO